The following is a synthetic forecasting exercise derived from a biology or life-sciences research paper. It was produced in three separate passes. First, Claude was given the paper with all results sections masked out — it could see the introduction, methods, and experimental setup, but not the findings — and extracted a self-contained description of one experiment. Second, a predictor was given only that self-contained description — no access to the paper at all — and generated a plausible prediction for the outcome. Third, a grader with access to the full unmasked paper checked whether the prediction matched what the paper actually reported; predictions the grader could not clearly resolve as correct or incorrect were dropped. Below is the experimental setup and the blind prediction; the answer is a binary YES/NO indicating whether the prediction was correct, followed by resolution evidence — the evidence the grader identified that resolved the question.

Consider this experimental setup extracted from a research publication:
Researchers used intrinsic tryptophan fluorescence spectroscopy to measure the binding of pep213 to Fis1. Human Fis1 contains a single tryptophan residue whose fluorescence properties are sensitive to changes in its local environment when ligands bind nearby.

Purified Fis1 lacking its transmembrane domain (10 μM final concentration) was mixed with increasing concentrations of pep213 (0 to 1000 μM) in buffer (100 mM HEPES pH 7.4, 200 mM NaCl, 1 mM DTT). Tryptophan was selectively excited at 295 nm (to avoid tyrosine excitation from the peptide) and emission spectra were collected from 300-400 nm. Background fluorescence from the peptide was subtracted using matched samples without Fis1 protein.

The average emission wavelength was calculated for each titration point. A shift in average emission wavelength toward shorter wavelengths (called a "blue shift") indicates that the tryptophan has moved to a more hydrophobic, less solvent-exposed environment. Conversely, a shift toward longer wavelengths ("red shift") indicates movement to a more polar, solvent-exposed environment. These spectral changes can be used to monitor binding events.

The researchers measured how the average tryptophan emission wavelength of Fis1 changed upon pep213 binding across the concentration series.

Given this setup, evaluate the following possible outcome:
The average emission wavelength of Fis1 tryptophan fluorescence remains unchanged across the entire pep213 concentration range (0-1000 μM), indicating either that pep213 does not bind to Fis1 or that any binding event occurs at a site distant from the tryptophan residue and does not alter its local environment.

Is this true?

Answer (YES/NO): NO